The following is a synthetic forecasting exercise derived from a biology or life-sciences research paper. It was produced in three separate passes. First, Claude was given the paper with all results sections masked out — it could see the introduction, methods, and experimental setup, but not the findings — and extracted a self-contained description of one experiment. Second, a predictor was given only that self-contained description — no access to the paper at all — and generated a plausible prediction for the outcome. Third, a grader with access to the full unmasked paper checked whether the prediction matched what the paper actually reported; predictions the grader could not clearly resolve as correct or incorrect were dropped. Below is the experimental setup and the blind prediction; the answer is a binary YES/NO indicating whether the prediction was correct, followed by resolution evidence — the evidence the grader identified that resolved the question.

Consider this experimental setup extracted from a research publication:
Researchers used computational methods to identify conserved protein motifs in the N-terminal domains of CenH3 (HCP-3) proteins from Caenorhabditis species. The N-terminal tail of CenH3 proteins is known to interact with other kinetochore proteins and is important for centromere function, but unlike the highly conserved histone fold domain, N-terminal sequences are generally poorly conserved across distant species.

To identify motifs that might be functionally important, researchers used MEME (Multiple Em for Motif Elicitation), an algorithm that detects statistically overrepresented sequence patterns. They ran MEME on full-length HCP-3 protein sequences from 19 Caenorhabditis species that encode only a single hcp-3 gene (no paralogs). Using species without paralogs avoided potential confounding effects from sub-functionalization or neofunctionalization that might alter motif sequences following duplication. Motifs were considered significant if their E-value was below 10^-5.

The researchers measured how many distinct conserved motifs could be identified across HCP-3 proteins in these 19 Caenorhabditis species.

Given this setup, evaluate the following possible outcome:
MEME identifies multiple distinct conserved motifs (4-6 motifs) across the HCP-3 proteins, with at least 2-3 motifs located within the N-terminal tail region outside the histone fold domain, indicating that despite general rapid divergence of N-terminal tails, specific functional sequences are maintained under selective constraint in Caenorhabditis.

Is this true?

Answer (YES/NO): NO